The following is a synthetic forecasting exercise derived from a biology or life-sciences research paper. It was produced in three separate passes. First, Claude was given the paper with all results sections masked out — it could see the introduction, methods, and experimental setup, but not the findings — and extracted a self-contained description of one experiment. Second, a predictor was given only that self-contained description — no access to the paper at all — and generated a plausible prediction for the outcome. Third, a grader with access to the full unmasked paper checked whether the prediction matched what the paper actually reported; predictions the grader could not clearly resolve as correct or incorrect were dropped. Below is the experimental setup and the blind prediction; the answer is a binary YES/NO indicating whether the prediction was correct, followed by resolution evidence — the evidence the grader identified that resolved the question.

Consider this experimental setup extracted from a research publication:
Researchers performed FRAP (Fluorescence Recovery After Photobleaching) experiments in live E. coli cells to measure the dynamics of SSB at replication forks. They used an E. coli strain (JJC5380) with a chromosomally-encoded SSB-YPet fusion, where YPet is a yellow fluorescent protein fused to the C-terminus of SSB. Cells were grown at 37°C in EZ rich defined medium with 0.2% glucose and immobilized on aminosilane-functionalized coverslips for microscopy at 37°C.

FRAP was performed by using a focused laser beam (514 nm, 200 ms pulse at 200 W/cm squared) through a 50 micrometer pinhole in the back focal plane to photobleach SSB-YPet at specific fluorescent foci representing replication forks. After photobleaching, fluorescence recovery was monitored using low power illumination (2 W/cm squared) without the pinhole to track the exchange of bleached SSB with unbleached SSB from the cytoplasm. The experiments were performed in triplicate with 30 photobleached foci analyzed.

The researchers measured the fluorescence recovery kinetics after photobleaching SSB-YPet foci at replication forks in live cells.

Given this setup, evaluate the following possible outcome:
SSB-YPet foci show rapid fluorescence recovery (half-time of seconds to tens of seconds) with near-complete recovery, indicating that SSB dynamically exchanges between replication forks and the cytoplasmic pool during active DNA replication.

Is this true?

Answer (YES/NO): NO